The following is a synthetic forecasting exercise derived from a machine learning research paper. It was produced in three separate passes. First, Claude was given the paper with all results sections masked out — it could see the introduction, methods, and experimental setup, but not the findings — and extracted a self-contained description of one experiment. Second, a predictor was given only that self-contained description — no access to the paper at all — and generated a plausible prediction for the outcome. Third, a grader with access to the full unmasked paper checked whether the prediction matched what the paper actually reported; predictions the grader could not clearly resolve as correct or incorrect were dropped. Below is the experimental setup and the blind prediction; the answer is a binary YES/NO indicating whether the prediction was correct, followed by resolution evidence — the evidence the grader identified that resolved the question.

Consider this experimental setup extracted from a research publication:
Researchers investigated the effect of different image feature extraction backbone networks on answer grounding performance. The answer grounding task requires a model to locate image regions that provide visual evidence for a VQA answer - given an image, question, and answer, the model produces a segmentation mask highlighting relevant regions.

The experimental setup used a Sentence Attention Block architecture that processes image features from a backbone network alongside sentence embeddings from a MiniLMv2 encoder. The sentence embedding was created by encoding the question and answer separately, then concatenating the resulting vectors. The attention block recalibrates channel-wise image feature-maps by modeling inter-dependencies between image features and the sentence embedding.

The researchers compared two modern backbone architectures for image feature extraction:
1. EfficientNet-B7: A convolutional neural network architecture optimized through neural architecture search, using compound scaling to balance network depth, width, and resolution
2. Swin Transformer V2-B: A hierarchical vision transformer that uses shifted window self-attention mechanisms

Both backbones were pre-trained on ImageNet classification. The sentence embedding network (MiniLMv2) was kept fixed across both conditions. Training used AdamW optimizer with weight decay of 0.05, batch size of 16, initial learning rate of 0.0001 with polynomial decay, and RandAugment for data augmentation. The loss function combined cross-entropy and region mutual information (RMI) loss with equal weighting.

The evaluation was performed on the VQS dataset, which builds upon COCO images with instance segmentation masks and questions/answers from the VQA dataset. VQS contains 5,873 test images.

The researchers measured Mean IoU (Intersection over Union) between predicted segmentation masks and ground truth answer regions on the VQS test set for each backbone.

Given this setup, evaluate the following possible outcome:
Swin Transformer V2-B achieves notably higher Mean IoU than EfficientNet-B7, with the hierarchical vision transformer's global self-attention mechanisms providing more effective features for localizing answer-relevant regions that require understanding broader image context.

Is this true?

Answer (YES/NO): NO